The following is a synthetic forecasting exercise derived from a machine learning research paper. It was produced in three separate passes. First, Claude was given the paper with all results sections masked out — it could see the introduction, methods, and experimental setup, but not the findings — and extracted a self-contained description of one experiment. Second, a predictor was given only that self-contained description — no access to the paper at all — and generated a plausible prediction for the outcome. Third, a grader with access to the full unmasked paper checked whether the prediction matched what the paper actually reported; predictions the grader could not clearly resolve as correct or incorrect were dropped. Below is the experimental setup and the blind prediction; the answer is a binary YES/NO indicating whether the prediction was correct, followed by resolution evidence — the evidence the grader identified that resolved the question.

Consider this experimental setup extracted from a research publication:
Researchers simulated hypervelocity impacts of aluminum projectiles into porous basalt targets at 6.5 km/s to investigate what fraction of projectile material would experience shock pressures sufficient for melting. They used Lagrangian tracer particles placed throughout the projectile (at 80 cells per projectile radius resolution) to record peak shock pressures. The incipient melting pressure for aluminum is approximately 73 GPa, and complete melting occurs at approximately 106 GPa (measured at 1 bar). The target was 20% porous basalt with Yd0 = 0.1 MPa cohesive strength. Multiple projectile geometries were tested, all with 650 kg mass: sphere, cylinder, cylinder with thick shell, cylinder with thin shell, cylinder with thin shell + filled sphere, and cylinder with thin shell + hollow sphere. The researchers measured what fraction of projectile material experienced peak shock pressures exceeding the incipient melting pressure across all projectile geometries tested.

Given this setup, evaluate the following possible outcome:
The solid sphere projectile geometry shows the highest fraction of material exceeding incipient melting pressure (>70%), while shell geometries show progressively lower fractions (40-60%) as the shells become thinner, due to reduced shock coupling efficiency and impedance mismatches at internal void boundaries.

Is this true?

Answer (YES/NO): NO